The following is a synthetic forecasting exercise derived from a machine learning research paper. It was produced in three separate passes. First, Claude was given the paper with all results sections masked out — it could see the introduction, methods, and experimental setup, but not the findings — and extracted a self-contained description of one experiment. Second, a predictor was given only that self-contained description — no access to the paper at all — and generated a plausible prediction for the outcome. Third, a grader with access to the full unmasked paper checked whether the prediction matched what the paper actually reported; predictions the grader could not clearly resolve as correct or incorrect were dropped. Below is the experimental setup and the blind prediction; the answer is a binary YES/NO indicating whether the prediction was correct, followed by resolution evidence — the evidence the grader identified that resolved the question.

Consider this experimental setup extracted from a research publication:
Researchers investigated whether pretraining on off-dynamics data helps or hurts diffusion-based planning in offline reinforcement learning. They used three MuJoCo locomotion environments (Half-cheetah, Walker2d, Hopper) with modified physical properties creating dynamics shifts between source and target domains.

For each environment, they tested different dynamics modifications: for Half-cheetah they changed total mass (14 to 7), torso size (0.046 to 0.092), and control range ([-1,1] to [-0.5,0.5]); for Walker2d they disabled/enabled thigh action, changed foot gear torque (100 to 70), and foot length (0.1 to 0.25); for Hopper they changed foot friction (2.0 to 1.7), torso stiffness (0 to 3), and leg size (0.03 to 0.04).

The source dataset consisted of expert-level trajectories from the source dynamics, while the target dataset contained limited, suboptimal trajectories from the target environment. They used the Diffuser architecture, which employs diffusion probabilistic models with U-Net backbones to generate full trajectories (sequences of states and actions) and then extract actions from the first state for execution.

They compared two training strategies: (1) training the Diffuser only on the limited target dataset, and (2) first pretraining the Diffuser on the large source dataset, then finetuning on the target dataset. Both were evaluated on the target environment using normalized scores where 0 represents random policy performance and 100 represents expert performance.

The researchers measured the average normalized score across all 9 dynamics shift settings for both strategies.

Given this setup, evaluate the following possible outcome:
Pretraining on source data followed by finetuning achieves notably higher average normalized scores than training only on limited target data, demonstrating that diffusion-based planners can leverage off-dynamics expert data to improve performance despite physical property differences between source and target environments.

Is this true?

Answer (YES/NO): NO